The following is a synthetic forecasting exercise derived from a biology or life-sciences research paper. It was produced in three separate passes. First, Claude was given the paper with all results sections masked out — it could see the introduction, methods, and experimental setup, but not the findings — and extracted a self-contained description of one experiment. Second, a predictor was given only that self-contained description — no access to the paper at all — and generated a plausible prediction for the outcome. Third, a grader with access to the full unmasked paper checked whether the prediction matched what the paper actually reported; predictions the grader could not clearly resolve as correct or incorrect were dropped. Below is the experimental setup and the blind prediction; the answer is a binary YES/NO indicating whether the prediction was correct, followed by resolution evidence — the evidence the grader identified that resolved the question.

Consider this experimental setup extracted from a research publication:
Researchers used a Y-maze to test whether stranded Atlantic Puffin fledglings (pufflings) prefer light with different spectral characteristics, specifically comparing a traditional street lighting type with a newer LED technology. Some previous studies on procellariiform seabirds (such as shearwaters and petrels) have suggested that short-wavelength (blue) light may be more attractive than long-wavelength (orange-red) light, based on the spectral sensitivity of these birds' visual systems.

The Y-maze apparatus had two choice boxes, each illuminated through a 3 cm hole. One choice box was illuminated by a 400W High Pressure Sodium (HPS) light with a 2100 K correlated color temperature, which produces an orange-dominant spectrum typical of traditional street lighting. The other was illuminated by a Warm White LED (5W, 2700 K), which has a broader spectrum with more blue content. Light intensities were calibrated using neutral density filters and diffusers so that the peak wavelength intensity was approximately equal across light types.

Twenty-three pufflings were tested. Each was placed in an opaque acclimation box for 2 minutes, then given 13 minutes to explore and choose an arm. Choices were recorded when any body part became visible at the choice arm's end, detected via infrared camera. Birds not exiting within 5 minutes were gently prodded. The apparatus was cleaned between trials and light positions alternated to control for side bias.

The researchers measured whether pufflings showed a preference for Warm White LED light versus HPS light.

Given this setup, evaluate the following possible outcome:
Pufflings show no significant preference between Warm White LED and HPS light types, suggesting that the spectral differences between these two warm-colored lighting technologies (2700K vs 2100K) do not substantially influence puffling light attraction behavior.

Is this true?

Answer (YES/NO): YES